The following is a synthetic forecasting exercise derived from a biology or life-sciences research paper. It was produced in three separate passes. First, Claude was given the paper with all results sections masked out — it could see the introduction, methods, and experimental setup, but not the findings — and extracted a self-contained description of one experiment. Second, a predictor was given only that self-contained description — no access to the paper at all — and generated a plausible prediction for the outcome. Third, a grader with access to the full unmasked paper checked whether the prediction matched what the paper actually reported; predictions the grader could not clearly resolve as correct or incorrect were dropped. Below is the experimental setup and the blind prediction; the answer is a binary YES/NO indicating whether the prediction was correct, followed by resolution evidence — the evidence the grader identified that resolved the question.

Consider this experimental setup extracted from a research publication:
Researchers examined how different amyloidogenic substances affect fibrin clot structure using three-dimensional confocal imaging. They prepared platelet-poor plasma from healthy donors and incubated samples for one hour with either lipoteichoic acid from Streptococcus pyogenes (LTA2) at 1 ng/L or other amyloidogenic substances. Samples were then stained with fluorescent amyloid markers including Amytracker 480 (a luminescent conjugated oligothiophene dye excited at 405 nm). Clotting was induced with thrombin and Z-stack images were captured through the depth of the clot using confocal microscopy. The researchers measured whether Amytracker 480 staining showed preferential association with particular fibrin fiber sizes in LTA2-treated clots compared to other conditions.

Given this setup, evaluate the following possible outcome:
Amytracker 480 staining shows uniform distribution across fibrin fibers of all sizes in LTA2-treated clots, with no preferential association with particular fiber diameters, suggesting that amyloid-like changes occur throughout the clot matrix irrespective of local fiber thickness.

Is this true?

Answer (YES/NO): NO